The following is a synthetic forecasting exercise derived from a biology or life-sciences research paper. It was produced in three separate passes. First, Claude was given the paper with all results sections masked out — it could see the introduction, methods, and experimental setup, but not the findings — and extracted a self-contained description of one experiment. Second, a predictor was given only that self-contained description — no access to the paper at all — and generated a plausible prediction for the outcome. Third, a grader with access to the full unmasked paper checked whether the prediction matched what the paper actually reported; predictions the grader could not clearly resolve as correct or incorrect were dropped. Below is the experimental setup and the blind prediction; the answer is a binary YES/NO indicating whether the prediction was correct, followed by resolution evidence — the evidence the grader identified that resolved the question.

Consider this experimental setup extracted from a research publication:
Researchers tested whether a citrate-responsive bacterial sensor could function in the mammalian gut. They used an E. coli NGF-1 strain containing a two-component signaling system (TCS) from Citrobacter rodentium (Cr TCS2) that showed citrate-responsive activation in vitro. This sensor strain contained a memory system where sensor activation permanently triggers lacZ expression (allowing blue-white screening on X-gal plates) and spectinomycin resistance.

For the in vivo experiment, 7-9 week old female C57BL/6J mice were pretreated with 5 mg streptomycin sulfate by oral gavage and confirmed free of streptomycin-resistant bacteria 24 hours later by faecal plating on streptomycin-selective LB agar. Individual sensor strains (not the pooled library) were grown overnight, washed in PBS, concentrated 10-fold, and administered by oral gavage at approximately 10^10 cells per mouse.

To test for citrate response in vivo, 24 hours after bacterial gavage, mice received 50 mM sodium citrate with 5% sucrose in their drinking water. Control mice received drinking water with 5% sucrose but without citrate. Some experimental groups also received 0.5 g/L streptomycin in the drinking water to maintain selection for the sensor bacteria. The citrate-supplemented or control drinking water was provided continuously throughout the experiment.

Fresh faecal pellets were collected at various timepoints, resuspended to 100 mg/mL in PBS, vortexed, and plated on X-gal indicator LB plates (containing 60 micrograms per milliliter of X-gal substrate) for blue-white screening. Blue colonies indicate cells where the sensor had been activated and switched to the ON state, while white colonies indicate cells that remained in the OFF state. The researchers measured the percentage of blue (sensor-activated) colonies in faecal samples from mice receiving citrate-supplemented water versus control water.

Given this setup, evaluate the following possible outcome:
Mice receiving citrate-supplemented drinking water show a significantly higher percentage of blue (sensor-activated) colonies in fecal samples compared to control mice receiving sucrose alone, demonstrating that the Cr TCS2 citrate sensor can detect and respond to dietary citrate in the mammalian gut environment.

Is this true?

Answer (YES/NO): YES